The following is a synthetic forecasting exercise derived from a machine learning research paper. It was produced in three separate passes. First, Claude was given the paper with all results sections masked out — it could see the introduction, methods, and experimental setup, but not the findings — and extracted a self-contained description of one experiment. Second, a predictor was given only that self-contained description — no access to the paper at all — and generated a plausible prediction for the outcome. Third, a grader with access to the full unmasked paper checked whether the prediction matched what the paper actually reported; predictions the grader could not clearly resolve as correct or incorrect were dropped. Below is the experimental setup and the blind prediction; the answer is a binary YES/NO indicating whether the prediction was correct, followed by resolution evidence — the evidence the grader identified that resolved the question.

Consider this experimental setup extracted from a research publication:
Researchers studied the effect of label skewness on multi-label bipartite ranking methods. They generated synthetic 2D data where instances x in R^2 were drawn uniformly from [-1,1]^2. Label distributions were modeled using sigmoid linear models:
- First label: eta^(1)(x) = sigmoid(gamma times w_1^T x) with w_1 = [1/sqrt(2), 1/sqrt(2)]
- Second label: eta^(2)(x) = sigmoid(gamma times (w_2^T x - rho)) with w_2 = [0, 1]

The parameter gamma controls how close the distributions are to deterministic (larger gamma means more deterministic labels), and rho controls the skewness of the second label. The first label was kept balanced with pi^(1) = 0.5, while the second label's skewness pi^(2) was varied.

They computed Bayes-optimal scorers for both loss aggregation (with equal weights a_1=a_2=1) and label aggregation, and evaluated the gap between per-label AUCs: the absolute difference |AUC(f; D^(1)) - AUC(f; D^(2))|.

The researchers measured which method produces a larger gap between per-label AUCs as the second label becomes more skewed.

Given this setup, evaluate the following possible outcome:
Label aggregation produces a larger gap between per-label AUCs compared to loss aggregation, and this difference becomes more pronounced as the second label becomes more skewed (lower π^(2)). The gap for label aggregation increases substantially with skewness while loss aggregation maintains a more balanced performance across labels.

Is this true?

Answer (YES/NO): NO